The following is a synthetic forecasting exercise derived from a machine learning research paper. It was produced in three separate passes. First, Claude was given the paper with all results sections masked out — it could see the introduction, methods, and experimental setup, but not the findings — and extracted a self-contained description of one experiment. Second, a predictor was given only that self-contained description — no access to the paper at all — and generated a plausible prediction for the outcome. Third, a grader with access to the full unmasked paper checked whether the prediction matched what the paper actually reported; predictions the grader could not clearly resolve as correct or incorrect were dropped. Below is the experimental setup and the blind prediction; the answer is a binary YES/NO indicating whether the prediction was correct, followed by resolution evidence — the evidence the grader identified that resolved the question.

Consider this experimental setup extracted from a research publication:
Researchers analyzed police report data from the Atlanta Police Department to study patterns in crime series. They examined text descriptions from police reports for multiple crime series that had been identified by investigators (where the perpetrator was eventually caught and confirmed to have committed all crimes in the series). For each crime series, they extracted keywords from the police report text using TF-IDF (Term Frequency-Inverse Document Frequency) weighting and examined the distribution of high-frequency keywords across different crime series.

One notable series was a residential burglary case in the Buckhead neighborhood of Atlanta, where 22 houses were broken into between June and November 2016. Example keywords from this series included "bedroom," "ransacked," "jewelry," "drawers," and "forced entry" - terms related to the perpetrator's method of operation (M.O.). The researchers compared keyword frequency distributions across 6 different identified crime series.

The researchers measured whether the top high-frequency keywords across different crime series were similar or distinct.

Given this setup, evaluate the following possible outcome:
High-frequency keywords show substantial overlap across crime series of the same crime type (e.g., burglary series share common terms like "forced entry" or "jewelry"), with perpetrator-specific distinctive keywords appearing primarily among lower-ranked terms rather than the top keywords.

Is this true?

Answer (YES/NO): NO